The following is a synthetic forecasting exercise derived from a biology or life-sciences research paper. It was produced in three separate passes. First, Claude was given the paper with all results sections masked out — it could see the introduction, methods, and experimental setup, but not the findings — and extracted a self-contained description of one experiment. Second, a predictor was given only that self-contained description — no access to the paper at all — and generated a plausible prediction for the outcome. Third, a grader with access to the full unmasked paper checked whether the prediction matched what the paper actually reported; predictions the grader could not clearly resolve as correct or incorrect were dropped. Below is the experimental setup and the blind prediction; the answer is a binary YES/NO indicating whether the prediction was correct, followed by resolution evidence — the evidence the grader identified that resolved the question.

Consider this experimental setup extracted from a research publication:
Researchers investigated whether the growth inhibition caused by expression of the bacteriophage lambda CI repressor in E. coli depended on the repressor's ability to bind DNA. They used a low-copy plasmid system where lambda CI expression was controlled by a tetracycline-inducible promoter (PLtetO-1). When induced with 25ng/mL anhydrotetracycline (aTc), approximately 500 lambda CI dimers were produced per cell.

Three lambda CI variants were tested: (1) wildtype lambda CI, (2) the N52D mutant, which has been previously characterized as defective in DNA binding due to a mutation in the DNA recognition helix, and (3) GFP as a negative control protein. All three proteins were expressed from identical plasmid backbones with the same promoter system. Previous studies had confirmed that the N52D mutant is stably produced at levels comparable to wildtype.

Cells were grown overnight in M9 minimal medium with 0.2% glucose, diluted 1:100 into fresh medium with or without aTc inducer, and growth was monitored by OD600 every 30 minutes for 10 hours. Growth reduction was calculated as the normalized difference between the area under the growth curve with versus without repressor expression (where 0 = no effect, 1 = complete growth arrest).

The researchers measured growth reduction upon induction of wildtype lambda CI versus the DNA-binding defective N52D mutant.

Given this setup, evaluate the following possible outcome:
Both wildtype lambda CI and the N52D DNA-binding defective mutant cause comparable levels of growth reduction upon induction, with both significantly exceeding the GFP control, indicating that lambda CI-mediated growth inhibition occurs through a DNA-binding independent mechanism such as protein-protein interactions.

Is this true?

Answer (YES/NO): NO